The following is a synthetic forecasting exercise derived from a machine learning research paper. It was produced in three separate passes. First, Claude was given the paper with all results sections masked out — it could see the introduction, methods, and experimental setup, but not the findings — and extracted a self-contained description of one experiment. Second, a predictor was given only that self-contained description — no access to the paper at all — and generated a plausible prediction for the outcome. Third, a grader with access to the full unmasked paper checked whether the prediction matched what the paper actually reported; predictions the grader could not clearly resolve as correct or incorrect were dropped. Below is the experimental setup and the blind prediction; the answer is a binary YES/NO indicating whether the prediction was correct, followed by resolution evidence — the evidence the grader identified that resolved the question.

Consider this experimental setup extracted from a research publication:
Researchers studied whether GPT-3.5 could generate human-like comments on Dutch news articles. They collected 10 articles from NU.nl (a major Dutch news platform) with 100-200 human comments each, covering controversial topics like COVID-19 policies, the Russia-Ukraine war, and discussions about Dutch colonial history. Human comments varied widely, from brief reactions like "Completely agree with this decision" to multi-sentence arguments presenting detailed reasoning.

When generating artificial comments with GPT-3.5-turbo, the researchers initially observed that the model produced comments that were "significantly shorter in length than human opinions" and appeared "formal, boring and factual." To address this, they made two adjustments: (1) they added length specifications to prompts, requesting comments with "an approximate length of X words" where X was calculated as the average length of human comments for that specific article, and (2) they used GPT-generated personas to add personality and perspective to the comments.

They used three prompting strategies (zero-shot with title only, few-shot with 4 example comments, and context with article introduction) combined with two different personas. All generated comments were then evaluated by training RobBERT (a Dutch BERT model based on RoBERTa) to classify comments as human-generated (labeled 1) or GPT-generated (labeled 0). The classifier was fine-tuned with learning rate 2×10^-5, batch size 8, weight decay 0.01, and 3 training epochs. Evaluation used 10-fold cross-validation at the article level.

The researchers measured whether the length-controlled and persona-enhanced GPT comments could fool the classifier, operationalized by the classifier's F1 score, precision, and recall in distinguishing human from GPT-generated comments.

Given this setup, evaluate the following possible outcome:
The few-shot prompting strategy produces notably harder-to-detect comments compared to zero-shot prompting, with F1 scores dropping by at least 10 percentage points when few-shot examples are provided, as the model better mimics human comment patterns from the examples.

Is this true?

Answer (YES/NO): NO